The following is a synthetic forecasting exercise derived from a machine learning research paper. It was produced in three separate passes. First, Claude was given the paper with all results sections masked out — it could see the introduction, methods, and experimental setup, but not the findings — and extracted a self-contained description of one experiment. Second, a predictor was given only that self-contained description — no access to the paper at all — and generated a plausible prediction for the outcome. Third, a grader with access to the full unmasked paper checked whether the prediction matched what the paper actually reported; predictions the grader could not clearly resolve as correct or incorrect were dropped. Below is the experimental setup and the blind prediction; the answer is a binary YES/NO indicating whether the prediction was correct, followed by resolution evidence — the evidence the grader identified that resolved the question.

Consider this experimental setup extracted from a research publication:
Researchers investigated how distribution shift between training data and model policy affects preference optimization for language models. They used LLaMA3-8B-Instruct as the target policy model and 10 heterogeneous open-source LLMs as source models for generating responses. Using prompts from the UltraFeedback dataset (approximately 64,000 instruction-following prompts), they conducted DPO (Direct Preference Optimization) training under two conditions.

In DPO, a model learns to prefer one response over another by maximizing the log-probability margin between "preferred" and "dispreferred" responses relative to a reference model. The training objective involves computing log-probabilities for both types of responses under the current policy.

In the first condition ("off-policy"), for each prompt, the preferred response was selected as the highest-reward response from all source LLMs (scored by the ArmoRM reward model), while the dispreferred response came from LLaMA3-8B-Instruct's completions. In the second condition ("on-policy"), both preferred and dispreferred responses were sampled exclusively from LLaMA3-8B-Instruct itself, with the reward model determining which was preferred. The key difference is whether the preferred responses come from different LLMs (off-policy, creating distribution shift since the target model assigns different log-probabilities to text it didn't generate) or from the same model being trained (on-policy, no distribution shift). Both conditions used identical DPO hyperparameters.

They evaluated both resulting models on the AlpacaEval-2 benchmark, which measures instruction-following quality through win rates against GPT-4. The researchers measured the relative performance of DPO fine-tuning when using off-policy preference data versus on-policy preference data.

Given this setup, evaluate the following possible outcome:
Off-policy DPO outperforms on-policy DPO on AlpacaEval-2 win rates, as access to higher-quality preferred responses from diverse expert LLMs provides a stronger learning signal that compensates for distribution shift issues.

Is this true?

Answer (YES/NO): NO